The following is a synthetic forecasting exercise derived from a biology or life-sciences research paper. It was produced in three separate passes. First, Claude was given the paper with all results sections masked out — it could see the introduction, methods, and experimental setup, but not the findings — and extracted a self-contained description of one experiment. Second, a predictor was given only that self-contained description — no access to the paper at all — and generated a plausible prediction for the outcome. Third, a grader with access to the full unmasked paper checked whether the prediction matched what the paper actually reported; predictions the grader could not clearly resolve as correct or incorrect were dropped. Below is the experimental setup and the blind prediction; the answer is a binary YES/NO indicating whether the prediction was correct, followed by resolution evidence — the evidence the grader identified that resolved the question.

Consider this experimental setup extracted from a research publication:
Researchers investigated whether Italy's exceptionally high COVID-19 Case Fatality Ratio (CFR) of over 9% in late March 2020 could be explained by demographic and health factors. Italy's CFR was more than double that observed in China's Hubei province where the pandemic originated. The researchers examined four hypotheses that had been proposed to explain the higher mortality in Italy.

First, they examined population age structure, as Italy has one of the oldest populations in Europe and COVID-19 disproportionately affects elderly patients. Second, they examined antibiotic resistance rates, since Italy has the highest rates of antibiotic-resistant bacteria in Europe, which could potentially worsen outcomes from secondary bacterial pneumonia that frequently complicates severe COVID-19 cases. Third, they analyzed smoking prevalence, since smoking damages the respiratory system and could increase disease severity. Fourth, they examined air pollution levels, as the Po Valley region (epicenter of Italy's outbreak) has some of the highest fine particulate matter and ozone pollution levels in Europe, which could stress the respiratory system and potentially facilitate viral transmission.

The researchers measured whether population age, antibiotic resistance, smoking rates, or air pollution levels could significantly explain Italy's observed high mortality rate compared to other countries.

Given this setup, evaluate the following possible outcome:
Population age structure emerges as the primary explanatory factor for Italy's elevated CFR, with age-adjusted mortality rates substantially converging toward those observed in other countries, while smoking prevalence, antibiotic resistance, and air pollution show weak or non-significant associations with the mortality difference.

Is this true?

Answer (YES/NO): NO